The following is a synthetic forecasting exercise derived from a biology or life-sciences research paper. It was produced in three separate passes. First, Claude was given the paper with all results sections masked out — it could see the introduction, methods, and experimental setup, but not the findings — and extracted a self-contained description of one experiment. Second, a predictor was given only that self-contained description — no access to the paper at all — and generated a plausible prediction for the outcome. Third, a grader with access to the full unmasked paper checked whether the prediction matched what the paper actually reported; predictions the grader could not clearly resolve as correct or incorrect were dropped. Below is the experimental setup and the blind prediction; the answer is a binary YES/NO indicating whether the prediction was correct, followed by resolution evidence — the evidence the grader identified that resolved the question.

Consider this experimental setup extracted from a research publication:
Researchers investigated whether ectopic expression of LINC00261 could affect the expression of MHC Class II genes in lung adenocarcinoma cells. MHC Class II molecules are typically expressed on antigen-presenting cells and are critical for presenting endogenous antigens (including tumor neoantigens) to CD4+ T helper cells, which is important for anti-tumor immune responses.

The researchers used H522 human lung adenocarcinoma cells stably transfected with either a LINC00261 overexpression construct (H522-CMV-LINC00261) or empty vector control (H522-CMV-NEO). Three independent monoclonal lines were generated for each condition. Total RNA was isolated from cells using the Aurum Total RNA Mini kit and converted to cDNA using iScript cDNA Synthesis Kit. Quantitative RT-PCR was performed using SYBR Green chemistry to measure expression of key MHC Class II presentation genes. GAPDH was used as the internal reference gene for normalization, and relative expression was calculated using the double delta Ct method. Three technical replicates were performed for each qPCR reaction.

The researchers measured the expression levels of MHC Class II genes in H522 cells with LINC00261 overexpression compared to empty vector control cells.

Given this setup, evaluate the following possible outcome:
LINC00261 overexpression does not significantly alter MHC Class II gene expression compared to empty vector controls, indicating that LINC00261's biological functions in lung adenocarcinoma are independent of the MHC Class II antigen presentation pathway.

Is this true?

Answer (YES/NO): NO